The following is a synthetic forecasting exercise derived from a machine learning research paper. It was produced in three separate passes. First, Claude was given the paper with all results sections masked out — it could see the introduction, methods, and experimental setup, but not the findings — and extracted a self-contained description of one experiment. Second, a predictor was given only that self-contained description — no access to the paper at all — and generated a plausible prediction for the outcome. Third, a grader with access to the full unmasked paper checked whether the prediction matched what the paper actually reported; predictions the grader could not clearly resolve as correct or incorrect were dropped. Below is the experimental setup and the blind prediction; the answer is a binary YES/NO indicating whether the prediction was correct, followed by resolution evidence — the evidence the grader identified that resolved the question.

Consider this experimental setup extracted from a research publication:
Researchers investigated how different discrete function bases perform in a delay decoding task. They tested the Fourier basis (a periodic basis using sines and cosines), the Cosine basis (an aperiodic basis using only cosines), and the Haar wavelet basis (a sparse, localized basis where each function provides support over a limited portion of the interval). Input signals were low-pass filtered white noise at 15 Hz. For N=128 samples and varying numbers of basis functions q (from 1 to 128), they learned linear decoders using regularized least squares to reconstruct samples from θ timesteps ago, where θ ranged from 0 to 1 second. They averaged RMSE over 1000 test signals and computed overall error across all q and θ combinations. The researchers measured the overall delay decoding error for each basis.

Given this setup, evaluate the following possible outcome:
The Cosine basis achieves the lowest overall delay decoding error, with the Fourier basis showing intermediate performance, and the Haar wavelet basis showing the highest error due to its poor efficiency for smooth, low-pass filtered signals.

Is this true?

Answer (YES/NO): NO